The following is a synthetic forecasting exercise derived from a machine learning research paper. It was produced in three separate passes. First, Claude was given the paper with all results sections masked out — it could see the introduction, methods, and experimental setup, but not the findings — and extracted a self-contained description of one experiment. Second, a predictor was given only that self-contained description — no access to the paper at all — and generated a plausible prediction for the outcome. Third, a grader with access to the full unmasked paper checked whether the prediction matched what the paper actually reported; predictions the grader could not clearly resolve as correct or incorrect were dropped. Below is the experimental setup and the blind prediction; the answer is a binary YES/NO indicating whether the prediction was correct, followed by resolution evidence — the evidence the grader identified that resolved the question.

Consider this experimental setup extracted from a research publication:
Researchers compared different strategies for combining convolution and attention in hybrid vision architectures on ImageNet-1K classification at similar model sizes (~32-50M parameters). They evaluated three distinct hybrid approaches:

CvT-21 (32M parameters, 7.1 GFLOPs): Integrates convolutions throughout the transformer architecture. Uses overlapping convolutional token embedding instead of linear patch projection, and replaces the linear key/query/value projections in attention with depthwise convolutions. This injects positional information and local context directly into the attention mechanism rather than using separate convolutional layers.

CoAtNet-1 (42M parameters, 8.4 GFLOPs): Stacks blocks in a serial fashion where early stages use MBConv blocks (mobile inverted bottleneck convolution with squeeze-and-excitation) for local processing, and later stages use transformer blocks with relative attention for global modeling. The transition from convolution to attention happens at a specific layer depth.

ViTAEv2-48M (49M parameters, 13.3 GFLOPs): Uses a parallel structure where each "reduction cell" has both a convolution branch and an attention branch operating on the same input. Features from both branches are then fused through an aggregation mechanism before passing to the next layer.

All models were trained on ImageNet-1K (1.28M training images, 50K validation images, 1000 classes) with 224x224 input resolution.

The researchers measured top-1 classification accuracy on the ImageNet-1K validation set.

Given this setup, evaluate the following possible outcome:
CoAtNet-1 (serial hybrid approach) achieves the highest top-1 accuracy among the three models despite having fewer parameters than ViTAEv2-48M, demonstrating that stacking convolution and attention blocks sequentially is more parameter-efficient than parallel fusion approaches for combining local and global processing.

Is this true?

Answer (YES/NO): NO